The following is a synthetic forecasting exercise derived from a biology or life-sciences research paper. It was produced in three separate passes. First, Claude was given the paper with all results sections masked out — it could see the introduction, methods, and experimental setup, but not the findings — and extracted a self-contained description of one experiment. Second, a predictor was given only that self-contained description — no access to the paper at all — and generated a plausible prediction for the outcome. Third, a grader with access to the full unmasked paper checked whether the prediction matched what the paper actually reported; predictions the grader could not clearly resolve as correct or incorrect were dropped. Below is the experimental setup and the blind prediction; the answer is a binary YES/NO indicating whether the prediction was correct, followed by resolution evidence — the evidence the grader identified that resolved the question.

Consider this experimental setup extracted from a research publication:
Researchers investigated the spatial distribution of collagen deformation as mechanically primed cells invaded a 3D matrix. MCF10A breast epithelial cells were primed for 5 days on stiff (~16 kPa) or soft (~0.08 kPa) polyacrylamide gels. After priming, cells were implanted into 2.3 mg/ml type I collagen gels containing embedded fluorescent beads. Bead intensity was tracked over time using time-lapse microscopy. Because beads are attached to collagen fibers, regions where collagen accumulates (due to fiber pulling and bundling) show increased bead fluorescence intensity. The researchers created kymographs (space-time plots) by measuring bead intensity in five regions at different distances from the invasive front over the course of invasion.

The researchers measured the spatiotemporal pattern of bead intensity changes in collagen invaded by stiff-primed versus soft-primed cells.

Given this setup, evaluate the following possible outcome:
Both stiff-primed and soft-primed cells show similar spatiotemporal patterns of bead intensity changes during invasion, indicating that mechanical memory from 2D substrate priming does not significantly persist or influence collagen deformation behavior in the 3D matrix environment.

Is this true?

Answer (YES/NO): NO